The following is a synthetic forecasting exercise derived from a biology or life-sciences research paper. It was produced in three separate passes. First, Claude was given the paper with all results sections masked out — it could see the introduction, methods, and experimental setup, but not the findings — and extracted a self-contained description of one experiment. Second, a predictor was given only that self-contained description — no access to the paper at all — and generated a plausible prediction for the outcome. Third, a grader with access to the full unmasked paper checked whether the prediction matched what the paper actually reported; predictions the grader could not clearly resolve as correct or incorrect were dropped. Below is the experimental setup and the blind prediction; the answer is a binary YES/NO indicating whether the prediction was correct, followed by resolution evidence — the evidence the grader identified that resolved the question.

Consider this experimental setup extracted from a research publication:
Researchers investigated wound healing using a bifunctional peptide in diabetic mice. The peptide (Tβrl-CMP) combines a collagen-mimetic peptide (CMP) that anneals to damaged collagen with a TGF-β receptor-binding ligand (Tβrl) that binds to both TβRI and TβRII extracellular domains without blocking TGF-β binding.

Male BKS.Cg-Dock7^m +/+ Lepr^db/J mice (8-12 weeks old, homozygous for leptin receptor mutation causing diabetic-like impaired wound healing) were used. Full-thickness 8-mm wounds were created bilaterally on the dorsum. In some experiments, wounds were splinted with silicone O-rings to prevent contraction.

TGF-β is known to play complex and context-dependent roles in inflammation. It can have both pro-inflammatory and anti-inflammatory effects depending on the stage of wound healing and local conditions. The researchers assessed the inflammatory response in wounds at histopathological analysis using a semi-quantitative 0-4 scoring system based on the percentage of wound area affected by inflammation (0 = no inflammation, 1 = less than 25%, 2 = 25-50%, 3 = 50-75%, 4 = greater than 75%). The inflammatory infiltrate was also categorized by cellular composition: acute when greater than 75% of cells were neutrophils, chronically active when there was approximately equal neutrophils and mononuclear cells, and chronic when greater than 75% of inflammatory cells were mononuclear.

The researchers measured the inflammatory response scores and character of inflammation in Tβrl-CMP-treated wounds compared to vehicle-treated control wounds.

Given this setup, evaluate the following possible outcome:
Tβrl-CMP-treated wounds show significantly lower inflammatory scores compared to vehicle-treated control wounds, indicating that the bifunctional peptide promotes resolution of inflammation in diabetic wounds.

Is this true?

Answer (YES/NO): NO